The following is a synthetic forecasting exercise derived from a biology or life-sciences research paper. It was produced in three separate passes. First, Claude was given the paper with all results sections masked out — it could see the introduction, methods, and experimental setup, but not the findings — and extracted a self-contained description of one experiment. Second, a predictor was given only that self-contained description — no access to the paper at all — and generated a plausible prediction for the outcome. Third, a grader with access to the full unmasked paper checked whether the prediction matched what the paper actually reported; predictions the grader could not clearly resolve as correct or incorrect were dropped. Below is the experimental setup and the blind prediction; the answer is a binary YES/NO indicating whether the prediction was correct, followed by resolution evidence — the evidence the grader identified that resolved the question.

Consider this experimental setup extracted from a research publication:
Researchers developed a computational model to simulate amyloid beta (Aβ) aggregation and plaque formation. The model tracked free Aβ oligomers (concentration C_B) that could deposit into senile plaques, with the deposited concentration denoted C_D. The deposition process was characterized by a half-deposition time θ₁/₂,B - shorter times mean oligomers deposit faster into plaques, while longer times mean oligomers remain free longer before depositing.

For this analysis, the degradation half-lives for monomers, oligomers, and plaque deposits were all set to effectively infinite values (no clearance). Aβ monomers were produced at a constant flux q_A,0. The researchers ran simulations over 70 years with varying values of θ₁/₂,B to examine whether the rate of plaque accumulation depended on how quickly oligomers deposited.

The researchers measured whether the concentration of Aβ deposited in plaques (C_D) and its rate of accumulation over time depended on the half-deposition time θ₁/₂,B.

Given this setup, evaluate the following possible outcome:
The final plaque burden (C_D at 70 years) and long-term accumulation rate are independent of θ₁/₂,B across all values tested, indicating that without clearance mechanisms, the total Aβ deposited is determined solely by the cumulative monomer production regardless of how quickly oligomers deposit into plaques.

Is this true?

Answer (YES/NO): YES